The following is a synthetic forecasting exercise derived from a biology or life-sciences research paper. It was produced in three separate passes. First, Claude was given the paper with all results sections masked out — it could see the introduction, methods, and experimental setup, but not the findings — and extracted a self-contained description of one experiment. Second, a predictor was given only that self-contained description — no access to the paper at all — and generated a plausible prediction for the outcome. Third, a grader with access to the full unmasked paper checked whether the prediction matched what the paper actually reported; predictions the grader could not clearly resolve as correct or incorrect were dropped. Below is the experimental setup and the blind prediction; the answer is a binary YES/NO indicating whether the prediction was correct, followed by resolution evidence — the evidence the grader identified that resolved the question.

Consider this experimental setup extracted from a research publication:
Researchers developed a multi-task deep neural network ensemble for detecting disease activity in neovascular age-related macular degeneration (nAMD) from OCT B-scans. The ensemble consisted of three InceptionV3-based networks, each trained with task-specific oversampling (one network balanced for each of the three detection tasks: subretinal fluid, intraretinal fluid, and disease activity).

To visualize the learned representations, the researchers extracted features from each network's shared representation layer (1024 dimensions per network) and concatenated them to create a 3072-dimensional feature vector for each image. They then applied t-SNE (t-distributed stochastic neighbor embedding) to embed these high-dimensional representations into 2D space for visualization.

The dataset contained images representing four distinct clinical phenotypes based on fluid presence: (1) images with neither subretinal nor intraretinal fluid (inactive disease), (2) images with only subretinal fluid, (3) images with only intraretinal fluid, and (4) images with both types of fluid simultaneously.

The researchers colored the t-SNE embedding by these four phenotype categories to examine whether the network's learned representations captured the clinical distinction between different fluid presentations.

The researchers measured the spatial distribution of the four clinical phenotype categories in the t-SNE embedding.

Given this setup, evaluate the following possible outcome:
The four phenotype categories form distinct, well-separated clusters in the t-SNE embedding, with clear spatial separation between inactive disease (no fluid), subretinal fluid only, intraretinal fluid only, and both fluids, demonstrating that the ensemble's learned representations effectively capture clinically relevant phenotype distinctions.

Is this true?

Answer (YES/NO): YES